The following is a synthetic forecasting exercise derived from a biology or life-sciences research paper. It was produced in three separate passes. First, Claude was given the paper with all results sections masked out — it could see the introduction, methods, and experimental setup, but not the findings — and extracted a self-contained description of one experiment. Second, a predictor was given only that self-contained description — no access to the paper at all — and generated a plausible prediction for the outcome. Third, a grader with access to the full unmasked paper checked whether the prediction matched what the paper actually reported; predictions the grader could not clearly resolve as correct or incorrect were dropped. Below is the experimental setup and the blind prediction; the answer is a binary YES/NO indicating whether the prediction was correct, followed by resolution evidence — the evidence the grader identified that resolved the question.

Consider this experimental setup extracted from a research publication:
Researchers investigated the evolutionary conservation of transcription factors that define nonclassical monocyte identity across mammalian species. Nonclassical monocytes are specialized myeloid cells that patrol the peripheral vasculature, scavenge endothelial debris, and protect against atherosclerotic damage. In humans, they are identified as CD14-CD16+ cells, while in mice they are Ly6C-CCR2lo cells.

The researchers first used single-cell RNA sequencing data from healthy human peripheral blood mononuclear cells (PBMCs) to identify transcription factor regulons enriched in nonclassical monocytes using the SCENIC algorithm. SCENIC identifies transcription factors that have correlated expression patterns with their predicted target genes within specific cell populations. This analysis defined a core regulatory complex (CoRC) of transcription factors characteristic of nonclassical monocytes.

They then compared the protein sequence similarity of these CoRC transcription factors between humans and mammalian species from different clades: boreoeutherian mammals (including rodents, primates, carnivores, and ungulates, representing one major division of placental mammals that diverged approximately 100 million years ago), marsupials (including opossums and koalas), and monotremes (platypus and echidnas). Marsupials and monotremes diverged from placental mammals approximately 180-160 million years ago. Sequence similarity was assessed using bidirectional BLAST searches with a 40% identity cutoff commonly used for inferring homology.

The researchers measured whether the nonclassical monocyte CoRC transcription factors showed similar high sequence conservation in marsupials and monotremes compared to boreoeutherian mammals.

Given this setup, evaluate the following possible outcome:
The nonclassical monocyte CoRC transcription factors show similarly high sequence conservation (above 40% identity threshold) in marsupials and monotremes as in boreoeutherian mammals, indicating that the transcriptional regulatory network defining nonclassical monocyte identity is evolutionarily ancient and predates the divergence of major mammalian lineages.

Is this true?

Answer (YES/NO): NO